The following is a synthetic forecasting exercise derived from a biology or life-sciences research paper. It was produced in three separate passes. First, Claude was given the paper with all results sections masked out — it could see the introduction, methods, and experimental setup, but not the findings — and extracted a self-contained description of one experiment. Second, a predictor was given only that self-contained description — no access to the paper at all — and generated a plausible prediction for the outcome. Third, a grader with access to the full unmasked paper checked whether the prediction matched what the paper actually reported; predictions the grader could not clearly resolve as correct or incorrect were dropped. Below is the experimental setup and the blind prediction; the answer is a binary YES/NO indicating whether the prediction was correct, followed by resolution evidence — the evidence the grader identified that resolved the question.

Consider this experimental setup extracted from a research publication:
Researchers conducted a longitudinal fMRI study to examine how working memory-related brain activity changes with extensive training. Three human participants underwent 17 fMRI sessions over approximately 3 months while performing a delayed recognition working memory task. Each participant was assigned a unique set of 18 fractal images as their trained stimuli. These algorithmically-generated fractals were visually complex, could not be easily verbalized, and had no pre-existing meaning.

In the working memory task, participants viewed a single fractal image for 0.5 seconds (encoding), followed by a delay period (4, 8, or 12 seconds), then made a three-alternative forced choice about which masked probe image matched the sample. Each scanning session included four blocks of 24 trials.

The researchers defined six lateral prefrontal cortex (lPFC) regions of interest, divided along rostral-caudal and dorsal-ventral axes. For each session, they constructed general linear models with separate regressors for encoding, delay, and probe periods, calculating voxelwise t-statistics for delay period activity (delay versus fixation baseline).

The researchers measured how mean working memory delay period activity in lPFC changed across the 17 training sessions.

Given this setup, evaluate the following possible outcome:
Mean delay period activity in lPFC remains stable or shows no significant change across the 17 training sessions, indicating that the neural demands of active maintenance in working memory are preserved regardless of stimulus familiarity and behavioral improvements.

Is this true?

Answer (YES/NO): NO